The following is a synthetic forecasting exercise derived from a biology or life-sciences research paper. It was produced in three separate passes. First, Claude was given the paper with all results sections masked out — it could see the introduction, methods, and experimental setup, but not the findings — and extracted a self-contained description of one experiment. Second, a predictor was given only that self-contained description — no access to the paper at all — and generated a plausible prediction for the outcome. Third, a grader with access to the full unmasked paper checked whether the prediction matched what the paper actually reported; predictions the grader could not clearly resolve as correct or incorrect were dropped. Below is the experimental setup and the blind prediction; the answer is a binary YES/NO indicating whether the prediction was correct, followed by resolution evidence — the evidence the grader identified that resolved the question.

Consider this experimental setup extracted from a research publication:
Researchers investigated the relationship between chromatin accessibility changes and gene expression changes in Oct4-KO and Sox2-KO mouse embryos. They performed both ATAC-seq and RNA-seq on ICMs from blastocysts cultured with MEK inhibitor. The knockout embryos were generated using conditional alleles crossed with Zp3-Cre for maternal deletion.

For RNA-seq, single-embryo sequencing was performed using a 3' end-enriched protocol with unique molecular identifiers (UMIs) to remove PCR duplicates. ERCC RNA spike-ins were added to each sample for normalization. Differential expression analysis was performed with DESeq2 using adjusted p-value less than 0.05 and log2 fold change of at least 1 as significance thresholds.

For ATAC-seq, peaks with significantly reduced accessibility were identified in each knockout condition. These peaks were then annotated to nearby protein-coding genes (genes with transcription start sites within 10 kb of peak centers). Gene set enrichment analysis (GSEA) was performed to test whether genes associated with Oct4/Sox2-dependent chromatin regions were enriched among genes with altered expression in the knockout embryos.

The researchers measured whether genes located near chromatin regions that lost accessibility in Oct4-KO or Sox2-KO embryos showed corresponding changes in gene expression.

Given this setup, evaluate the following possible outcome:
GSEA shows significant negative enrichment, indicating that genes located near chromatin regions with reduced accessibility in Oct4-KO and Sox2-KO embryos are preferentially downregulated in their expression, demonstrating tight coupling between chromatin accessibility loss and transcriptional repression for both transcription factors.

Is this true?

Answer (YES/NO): YES